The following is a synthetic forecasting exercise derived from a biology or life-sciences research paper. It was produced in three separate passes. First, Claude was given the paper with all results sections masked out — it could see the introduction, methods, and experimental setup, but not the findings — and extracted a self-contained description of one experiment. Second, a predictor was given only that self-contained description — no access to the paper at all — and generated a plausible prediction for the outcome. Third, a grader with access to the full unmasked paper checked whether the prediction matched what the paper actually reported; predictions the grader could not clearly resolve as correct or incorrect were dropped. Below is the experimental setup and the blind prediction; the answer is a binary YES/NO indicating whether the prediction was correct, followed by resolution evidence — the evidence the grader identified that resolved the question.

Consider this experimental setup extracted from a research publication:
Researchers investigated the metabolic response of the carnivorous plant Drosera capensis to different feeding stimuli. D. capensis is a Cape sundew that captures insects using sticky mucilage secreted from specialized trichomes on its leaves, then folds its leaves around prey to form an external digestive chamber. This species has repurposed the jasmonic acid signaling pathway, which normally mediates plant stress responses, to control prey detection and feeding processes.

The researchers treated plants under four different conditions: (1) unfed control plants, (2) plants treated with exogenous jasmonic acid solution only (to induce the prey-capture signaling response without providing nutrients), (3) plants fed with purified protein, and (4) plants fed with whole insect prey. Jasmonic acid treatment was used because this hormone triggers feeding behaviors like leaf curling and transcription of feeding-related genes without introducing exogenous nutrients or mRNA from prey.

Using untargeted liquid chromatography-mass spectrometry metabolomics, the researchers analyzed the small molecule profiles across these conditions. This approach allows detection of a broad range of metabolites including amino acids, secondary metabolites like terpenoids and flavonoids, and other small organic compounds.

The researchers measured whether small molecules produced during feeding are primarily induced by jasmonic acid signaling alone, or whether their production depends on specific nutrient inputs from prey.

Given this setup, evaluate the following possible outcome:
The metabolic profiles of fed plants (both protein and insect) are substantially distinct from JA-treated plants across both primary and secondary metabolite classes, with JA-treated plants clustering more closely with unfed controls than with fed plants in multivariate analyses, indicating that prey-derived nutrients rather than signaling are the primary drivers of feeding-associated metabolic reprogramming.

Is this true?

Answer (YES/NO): NO